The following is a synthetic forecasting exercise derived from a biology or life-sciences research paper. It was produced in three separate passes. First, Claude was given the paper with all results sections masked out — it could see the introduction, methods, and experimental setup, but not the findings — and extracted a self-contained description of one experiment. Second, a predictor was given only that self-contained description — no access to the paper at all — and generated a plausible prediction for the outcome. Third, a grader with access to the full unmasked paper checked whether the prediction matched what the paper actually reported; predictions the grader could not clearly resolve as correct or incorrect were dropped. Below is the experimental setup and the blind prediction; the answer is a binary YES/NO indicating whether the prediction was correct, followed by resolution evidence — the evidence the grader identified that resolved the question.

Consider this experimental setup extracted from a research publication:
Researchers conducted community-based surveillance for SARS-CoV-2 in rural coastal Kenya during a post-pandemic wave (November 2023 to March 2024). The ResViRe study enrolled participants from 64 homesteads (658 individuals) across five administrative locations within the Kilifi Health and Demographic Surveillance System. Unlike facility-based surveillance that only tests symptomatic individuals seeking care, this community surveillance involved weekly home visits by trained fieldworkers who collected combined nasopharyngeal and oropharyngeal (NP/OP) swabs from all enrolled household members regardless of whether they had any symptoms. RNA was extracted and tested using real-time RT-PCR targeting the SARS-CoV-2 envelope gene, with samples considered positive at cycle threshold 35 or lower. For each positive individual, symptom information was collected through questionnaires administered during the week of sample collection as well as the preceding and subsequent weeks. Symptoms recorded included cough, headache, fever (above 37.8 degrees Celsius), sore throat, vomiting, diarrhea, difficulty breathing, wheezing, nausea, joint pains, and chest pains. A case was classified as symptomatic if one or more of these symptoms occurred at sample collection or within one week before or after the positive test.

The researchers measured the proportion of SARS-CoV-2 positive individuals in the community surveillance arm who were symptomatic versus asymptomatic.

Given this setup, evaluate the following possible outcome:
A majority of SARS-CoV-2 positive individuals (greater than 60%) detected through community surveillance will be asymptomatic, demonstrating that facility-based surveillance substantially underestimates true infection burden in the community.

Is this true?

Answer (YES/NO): YES